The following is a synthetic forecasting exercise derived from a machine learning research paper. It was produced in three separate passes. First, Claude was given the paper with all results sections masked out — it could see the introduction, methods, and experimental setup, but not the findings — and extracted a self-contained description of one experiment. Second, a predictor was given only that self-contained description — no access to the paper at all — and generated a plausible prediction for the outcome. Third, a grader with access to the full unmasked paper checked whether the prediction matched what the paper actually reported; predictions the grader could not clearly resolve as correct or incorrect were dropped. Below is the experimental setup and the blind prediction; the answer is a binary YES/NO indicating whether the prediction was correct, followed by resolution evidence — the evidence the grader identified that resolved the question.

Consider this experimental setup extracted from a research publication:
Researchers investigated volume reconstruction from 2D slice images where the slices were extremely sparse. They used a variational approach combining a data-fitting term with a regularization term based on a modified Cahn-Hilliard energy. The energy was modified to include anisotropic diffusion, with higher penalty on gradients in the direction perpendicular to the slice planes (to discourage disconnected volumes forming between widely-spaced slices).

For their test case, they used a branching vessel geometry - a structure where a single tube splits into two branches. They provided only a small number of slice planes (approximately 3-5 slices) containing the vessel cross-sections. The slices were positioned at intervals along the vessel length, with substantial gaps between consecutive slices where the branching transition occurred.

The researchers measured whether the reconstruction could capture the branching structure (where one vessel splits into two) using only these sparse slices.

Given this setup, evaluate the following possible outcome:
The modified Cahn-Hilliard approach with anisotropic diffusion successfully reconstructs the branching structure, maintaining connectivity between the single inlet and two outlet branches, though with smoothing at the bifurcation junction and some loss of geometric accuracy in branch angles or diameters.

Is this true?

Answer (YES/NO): NO